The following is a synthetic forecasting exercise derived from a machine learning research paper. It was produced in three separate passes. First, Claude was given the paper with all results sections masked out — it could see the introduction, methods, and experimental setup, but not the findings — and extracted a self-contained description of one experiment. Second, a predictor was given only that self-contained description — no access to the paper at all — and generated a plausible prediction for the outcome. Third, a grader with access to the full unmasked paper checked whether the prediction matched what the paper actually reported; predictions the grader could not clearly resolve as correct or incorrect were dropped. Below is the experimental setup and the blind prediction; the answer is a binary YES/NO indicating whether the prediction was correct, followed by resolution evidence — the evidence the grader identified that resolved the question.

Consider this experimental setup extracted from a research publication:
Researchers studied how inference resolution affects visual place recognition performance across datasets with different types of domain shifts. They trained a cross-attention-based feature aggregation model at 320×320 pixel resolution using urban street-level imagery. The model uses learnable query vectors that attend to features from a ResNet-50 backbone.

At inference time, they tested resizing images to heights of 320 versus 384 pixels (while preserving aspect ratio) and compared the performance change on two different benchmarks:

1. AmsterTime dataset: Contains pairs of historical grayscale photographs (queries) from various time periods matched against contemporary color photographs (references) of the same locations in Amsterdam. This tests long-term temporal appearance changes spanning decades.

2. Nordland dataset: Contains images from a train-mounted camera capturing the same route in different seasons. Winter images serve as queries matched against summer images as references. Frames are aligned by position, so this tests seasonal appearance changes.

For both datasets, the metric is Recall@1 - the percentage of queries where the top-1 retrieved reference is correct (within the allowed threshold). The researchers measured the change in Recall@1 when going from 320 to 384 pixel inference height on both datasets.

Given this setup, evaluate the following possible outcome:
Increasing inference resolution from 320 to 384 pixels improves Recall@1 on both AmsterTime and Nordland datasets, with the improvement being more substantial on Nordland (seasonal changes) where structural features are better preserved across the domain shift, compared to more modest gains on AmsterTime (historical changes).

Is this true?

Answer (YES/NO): NO